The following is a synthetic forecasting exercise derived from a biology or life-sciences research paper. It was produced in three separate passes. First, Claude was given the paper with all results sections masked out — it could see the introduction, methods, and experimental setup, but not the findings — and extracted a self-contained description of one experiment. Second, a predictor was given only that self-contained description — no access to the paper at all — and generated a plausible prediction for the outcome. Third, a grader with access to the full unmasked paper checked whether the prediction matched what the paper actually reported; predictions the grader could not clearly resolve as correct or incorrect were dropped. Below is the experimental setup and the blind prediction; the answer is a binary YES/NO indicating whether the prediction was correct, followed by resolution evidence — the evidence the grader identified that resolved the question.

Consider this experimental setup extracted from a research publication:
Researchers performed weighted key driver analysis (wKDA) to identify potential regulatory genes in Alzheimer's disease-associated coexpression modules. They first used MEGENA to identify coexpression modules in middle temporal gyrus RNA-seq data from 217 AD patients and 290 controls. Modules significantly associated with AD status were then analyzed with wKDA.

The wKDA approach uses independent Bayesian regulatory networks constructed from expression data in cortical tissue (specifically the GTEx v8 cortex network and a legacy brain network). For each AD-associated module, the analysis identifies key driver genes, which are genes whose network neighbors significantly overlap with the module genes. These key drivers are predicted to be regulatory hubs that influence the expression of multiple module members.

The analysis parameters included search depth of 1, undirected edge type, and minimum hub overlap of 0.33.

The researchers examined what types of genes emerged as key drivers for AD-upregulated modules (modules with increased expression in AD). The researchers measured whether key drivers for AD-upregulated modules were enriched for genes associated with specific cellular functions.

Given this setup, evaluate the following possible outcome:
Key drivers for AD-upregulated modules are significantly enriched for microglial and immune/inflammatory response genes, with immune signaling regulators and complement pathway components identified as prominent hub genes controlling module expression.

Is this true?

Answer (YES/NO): YES